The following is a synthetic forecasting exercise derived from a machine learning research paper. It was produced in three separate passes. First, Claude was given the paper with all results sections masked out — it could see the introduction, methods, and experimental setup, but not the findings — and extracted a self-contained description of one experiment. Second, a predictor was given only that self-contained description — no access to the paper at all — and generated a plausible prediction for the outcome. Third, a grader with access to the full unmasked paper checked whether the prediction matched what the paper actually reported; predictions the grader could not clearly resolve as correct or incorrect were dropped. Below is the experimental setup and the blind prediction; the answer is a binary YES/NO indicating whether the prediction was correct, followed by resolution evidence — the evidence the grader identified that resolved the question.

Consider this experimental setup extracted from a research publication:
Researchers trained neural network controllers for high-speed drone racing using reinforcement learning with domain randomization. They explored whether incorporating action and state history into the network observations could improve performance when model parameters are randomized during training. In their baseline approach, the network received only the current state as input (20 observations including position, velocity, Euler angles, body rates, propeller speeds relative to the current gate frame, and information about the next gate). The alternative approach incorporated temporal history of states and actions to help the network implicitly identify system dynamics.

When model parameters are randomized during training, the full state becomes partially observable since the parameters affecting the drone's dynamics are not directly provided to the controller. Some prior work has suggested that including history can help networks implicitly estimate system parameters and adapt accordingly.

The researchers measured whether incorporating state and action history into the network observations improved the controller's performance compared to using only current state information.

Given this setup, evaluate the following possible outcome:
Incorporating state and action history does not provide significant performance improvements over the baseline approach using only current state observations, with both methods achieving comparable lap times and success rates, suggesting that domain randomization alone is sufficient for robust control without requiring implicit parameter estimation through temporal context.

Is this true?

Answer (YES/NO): YES